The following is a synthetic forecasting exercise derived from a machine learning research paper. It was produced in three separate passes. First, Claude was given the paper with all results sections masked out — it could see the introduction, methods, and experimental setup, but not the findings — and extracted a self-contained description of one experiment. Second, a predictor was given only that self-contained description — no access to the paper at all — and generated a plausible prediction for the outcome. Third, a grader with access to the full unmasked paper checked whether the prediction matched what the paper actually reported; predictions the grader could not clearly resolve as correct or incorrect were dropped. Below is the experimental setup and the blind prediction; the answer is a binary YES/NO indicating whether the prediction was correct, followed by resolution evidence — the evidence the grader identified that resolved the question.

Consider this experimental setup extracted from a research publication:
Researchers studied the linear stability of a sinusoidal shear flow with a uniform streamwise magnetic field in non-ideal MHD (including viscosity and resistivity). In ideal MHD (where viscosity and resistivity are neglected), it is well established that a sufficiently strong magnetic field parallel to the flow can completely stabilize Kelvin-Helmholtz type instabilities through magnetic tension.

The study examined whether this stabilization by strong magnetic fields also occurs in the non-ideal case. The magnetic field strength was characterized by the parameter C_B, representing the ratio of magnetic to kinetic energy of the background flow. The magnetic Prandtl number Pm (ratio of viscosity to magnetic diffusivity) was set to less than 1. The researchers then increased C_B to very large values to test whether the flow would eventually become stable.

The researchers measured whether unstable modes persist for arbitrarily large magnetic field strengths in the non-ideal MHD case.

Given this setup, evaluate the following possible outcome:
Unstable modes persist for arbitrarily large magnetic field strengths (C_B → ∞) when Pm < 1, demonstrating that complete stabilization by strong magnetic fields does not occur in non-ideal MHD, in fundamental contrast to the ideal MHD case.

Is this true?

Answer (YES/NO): YES